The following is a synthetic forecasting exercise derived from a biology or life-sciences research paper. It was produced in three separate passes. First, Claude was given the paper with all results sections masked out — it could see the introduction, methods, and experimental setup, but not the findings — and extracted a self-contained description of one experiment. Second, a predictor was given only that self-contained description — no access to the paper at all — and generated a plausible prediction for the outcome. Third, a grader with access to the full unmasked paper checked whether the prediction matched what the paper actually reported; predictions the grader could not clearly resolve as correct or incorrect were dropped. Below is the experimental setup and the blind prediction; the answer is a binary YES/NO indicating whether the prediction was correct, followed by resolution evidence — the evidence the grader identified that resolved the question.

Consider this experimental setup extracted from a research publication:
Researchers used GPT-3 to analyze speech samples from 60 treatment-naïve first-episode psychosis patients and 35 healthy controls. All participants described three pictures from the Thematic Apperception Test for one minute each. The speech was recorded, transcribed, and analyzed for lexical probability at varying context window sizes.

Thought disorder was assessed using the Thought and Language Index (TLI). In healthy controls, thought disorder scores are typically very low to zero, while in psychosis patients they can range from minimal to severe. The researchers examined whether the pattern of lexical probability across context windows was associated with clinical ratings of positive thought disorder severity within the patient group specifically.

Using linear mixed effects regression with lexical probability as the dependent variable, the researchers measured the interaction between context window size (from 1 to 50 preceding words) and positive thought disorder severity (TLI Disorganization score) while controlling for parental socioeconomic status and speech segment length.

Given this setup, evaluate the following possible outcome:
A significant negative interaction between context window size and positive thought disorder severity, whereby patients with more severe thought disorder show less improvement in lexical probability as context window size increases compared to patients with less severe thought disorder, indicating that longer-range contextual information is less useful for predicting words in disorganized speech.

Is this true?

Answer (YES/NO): YES